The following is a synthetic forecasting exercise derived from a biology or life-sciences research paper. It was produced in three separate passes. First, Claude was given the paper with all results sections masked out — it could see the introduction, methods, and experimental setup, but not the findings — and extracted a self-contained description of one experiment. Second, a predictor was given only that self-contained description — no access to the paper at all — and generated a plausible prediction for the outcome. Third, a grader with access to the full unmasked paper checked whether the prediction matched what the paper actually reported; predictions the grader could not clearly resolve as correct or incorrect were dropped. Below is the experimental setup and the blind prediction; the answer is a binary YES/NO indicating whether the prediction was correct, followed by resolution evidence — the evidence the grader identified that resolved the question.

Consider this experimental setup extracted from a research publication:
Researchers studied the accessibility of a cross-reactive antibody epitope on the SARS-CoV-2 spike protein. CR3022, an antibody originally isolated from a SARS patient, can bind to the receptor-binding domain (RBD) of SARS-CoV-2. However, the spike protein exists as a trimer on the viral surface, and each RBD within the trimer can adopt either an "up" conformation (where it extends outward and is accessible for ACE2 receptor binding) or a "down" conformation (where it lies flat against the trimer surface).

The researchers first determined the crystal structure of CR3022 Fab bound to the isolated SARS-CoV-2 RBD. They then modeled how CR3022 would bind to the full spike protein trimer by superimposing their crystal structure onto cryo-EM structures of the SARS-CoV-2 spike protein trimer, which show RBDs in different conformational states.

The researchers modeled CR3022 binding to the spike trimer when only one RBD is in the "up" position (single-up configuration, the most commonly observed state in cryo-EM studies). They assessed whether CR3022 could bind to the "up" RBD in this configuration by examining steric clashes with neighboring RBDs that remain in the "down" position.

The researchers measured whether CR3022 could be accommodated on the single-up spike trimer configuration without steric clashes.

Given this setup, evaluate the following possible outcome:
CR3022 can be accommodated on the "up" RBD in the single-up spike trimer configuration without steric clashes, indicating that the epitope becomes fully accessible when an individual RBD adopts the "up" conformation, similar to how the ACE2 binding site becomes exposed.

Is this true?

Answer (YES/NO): NO